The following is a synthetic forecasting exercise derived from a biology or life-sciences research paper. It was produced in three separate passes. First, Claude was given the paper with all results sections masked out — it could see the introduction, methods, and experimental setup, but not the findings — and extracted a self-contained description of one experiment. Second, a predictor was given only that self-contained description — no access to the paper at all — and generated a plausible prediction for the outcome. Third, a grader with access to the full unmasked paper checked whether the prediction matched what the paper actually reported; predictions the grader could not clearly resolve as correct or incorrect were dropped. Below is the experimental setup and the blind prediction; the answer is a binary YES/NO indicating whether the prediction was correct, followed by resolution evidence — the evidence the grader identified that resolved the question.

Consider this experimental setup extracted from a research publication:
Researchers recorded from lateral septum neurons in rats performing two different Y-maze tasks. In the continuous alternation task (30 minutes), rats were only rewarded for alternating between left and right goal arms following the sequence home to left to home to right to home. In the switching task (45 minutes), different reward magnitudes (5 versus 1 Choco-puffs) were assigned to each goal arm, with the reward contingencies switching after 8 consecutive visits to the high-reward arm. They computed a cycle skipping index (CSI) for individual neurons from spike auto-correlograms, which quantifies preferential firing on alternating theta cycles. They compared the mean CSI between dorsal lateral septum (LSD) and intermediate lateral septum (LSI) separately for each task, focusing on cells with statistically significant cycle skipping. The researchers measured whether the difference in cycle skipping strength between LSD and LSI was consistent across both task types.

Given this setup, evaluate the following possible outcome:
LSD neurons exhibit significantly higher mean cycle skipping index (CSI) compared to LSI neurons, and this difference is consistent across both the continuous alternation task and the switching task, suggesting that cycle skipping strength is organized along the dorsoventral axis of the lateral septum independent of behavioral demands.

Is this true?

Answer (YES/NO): NO